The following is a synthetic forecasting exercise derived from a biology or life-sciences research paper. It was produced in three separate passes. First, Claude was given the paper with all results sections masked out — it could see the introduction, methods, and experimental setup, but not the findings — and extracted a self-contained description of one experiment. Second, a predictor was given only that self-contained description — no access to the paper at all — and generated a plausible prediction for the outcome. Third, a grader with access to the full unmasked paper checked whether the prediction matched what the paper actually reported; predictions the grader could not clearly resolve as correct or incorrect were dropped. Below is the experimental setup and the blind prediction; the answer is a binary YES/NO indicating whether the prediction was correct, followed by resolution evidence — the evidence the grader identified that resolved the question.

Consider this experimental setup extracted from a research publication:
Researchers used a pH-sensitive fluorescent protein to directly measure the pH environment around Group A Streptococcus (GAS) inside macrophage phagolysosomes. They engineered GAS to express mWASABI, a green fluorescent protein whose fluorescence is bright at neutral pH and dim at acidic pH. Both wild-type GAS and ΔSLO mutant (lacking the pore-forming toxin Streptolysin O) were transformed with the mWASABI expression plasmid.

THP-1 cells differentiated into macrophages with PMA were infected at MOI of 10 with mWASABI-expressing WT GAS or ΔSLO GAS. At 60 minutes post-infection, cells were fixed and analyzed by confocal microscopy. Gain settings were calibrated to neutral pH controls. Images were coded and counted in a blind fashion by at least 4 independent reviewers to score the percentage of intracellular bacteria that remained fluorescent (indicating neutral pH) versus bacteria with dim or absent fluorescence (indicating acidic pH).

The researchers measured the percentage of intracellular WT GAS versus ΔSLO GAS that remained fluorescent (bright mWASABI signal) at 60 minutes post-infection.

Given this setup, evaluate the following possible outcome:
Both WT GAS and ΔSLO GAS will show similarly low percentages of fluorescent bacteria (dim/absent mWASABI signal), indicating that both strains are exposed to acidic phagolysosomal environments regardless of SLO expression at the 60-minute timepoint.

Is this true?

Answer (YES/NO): NO